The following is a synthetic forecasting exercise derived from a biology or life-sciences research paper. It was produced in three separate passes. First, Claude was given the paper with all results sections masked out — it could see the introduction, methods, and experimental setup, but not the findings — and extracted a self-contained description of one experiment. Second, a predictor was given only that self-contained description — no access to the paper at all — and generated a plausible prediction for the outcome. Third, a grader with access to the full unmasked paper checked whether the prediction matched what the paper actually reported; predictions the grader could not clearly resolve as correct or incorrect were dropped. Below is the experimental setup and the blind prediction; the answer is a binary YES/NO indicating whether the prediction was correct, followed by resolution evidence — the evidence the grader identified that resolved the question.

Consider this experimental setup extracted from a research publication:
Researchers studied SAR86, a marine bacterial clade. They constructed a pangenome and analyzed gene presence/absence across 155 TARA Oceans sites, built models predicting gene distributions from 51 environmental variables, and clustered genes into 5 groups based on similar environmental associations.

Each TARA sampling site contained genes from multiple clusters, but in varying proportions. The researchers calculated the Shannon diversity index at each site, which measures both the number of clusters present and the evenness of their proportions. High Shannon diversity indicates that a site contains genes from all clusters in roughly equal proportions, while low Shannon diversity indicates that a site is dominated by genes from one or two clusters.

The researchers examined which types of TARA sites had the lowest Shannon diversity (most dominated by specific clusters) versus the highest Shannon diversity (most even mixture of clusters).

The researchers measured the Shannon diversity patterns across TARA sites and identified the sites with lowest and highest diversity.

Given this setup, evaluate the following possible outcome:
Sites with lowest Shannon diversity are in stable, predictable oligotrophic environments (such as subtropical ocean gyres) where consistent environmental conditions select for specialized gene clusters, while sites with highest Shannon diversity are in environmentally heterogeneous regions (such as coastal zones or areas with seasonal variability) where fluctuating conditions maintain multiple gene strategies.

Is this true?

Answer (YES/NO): NO